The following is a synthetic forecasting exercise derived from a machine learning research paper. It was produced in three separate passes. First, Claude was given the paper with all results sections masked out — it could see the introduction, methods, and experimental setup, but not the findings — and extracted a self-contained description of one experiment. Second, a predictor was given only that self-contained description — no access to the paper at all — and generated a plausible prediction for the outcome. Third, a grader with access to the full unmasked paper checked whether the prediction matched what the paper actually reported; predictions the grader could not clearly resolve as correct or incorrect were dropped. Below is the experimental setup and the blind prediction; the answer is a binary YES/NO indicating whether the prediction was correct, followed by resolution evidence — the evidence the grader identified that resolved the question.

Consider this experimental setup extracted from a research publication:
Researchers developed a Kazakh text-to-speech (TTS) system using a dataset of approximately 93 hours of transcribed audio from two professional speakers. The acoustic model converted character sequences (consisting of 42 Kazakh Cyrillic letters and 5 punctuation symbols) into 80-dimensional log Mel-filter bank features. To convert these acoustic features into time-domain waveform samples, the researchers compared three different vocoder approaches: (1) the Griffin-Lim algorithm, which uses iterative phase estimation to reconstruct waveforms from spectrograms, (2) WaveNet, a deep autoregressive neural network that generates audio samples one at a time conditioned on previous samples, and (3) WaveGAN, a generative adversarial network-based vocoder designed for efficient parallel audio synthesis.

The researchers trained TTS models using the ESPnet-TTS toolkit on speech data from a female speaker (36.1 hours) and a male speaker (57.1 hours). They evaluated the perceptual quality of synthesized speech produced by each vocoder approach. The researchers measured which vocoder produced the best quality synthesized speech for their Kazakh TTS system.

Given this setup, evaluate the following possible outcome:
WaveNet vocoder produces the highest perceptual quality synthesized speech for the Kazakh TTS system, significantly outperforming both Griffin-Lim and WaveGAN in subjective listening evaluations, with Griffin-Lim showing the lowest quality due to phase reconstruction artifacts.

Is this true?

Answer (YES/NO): NO